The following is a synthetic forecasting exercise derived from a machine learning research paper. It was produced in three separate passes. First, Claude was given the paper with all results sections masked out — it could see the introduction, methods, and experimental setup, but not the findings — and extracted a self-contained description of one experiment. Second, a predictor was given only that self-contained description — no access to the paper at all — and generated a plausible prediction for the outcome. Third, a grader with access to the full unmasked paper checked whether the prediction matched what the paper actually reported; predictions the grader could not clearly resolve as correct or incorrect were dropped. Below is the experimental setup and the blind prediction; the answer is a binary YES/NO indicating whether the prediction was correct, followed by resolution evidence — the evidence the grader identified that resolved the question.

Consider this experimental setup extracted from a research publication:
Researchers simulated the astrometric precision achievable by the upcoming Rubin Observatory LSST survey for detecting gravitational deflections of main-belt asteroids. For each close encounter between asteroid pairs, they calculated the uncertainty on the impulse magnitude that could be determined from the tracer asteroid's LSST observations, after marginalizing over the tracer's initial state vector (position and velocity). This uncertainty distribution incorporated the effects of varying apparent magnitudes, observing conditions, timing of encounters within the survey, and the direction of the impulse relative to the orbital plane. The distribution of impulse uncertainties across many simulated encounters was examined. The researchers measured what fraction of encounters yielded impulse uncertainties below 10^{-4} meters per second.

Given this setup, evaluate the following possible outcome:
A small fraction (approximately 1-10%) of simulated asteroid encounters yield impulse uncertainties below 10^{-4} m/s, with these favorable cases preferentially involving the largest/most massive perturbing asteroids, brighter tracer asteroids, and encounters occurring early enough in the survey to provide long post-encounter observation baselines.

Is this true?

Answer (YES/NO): NO